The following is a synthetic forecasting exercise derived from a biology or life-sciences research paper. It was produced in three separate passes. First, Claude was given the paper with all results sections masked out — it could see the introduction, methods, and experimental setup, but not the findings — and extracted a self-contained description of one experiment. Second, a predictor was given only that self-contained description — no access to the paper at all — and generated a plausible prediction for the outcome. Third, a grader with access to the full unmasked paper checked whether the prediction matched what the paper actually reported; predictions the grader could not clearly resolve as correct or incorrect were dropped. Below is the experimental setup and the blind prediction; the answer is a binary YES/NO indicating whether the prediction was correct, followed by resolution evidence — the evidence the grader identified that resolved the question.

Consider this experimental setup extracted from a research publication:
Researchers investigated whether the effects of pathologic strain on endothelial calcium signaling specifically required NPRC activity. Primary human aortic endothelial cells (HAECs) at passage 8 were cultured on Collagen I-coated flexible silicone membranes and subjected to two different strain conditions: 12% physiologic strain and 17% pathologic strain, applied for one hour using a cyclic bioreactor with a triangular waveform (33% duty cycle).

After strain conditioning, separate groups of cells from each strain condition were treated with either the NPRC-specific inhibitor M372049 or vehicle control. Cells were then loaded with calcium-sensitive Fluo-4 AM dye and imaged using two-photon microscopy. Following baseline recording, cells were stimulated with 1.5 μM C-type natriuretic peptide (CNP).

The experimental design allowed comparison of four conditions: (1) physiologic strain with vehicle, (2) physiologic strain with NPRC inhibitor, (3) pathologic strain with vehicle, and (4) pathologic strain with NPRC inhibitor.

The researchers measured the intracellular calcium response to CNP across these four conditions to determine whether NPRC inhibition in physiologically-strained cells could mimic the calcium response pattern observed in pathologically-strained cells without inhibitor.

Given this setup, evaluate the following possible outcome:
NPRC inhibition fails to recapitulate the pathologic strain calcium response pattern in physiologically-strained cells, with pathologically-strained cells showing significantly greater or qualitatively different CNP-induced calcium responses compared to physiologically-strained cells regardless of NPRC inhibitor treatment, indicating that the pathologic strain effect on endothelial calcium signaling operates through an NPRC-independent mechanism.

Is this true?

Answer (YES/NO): NO